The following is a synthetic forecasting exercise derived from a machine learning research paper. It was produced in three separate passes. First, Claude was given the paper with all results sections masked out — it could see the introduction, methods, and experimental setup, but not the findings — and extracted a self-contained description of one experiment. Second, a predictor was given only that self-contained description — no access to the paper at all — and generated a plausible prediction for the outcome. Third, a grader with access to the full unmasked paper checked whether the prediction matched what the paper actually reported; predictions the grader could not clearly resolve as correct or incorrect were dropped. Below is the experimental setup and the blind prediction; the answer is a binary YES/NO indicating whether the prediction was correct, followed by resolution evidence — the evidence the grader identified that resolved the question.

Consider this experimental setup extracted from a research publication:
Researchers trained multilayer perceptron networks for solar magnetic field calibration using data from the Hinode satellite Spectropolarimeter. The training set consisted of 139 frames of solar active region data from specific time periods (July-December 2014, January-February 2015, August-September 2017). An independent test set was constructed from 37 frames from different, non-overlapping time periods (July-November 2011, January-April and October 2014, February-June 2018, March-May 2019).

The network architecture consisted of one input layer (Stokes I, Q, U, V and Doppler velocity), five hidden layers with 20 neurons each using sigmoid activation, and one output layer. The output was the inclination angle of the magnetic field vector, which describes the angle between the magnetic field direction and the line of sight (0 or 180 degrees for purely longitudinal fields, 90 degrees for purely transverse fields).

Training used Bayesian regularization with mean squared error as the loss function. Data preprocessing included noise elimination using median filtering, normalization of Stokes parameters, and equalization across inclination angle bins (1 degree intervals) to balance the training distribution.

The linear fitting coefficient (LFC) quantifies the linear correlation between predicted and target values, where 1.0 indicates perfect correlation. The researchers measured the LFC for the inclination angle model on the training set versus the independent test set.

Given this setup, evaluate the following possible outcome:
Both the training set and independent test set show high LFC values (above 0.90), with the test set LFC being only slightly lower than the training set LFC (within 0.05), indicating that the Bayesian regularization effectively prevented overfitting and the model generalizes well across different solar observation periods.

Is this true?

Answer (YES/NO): NO